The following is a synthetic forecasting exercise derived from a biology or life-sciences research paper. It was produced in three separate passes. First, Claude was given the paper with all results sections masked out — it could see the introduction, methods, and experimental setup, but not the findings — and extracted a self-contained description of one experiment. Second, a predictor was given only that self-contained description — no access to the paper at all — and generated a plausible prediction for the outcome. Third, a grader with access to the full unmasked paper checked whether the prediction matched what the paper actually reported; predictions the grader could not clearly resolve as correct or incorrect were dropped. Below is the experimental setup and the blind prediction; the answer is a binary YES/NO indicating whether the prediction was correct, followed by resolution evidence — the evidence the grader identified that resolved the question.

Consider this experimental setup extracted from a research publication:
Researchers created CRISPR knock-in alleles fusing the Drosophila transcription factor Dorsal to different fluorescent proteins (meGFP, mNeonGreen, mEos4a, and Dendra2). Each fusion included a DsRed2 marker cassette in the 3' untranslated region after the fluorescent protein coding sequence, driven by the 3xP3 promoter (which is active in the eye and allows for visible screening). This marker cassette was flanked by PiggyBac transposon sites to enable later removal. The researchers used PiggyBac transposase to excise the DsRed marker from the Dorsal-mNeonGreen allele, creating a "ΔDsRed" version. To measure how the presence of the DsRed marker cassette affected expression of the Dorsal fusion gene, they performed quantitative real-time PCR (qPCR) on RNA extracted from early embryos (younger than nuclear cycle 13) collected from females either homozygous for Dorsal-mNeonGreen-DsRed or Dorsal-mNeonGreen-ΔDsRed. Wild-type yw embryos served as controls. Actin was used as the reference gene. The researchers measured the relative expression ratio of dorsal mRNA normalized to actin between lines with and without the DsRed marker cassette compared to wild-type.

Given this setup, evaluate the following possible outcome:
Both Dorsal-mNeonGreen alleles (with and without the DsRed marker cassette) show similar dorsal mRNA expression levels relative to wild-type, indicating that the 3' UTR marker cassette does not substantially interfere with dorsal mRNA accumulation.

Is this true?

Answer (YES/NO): NO